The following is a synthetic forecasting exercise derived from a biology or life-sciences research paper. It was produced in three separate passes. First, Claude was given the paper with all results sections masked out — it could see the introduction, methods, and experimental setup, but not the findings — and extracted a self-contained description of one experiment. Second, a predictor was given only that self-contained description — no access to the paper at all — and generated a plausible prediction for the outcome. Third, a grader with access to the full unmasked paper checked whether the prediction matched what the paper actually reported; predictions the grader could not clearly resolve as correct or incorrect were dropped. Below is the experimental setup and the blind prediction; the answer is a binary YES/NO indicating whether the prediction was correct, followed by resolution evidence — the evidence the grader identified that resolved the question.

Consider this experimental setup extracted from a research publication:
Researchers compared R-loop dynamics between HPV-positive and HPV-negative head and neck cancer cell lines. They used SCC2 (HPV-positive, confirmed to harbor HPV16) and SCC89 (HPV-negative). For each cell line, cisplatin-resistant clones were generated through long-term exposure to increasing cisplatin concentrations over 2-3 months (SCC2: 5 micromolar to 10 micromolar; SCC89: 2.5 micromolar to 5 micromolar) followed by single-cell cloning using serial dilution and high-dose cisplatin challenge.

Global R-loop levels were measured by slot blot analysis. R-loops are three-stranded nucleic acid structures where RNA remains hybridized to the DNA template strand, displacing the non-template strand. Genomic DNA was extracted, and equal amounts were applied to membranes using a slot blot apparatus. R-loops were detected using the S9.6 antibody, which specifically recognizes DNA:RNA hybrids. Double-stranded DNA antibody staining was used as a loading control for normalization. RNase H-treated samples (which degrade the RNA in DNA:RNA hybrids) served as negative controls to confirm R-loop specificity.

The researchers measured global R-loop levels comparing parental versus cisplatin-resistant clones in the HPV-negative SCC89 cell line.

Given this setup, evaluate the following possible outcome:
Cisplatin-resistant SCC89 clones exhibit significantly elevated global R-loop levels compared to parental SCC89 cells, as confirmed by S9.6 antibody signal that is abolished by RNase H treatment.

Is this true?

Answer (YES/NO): YES